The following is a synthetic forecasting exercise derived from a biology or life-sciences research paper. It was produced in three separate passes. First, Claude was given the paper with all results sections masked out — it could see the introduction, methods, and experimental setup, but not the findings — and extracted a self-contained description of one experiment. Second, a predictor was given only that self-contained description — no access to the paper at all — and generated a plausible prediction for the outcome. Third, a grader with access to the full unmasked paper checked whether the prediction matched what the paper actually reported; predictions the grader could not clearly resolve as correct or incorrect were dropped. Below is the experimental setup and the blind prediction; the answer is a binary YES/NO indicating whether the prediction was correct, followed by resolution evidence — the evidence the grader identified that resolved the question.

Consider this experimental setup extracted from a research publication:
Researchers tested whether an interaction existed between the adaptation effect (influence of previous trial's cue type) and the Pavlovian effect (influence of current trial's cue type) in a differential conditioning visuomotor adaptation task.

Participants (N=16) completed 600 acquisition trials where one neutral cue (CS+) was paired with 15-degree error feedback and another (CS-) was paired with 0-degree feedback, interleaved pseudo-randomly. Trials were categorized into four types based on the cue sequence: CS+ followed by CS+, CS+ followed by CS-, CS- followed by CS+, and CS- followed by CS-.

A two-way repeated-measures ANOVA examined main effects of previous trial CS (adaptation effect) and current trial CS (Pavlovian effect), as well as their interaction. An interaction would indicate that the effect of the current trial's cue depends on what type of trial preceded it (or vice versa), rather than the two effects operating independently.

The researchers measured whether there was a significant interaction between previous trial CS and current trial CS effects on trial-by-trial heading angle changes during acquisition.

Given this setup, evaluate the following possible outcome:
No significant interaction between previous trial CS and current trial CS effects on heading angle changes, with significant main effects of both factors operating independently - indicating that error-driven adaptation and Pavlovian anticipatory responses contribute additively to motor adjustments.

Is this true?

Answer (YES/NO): NO